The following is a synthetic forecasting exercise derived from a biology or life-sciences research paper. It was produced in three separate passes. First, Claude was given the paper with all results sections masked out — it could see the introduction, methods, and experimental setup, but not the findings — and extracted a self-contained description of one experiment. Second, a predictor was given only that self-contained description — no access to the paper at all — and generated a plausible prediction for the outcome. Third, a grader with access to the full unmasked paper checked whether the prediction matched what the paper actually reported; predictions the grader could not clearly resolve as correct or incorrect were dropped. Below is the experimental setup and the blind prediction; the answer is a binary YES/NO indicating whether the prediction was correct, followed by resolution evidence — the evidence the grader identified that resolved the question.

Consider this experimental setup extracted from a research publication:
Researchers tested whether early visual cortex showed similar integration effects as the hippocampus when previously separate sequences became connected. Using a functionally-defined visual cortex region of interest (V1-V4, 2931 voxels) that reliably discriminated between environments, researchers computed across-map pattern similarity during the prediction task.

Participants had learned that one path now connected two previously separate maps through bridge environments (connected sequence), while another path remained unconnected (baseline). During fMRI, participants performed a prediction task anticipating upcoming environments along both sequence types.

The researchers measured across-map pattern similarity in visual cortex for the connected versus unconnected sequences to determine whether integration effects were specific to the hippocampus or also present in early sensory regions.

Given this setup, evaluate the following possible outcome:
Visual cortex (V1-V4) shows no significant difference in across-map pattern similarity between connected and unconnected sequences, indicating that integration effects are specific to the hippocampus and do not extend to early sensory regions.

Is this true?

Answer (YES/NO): YES